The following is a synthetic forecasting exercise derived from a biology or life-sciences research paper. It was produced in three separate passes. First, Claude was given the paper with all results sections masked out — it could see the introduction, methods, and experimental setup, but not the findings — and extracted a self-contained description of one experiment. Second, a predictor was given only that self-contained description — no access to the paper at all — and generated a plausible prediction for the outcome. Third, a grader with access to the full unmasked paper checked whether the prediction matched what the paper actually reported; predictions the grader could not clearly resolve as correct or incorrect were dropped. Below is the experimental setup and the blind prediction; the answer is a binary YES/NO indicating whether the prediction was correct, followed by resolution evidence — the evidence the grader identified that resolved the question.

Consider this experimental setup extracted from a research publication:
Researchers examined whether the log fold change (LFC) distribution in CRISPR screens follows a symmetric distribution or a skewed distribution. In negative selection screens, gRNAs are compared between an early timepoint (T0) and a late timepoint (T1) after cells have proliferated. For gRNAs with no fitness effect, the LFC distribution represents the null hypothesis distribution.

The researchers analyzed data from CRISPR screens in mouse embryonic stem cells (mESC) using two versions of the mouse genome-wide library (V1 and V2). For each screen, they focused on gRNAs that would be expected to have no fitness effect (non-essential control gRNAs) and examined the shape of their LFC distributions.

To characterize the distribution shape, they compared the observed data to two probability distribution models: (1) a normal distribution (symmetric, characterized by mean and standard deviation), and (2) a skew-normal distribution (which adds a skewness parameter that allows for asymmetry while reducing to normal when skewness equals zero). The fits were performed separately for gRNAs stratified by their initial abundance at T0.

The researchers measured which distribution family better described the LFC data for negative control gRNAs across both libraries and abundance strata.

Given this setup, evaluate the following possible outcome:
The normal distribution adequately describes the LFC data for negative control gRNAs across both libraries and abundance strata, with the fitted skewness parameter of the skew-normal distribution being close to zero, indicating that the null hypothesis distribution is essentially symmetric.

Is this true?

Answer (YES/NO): NO